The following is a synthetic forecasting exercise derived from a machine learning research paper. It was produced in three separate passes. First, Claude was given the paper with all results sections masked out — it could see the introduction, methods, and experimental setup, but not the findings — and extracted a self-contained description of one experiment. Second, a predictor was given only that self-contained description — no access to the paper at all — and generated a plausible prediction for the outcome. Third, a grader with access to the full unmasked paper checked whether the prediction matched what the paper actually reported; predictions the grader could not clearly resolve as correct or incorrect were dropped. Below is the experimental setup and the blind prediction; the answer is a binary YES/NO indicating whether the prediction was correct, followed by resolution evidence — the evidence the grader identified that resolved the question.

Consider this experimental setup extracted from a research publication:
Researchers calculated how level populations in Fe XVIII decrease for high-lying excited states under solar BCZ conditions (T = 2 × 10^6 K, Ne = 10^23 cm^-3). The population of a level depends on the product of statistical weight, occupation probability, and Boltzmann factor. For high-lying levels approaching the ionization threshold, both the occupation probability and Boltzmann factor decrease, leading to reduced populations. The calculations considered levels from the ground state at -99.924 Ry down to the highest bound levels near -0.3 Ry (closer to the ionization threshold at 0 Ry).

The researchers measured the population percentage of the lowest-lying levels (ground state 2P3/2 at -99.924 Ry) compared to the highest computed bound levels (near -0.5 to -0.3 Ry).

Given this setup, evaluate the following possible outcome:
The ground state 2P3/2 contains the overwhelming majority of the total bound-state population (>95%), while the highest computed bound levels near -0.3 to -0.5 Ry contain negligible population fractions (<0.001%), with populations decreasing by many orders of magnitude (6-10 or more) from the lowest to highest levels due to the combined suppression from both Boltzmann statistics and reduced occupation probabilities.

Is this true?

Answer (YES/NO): NO